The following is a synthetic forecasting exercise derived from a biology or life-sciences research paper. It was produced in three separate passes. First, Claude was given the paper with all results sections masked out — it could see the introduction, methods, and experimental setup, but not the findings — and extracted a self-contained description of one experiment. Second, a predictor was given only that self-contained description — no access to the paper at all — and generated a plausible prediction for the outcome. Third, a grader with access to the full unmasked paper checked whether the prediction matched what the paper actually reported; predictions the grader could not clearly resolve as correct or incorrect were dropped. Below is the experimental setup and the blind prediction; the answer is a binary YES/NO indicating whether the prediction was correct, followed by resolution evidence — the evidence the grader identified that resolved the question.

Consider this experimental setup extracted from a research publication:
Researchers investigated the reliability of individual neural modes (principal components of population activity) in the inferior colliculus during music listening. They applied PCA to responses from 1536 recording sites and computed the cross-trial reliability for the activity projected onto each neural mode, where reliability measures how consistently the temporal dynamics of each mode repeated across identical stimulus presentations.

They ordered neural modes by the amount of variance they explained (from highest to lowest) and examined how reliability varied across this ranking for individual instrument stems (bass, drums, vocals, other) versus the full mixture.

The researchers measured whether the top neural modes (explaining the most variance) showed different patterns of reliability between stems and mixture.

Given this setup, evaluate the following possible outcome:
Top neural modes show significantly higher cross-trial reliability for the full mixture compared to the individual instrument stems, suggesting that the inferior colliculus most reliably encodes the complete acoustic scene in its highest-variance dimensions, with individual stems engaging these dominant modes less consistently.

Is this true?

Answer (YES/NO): NO